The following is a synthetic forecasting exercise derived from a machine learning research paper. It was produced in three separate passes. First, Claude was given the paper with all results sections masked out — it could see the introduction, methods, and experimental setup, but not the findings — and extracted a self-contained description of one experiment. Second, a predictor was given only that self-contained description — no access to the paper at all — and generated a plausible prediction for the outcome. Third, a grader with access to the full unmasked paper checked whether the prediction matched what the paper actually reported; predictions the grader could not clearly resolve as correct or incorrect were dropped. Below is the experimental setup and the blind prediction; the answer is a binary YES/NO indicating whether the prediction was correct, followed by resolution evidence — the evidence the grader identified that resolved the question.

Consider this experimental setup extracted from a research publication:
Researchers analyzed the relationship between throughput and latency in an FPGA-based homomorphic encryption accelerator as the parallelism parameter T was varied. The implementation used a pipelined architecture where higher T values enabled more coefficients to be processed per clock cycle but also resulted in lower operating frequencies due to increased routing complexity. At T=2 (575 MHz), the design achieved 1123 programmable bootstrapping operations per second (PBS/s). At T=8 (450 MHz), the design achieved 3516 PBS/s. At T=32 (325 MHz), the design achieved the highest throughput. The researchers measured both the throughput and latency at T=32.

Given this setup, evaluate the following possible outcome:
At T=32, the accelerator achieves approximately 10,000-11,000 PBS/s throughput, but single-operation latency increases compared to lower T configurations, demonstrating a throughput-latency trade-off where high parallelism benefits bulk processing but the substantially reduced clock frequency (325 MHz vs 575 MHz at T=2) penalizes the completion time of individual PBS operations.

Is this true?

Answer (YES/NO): NO